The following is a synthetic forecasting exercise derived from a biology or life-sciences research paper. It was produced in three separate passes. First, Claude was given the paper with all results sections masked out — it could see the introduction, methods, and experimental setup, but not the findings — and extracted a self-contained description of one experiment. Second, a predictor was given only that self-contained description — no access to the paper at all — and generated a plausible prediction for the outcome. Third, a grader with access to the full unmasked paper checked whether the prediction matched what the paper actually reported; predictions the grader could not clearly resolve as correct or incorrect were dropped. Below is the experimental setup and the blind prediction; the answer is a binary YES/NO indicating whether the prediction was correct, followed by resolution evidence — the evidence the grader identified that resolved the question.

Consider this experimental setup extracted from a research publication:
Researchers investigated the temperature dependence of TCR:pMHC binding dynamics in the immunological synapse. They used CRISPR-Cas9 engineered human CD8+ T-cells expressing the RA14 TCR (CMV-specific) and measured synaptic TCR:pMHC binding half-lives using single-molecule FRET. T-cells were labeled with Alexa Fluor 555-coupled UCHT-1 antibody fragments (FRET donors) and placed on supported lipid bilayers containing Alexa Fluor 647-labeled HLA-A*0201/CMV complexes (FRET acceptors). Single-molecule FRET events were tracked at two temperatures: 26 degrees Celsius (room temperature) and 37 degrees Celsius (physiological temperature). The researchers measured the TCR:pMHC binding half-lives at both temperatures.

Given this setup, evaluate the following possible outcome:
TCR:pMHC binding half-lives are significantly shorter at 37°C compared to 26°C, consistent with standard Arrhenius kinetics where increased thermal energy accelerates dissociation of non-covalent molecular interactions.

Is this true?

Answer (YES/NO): YES